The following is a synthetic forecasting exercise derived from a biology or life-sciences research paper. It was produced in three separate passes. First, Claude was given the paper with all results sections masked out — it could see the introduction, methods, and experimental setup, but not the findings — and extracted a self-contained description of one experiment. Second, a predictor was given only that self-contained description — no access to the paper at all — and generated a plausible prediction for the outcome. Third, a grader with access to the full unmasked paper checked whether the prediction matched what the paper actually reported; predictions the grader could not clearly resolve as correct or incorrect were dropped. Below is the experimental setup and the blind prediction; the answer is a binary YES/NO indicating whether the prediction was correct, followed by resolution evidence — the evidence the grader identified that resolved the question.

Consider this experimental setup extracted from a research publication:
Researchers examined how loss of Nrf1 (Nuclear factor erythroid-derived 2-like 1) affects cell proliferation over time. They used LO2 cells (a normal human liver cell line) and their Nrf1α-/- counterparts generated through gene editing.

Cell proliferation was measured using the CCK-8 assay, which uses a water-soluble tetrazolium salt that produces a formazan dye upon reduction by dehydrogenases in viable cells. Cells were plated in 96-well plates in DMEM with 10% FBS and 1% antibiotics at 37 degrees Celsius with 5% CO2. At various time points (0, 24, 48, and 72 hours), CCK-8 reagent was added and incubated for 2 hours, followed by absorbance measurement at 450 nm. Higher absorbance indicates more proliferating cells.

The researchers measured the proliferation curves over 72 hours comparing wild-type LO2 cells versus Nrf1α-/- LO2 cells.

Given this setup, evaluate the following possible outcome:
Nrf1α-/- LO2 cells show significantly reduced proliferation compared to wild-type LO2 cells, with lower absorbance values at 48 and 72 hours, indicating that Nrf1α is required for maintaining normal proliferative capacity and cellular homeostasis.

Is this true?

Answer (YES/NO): YES